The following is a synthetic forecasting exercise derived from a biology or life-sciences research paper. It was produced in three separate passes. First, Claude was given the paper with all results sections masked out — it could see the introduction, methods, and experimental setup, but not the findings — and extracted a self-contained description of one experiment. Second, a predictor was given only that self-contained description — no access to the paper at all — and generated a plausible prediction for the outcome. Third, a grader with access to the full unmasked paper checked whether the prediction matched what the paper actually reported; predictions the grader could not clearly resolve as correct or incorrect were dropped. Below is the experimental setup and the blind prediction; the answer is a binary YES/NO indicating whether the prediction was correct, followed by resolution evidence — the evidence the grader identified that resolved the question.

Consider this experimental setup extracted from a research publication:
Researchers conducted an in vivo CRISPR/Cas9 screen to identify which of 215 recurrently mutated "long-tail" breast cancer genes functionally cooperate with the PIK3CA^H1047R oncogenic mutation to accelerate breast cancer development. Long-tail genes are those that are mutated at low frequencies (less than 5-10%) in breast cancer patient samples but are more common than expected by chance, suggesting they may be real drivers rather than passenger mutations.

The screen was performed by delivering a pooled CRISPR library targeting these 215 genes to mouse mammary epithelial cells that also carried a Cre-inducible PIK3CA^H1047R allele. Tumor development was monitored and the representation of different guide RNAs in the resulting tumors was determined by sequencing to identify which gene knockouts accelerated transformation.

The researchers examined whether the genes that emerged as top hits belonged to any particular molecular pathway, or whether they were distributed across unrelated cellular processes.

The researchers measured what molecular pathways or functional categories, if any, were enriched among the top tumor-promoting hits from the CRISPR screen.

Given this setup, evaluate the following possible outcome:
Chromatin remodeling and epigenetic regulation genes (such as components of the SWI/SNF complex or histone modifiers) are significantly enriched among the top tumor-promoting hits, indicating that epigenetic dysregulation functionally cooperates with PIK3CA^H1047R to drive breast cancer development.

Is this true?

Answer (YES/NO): YES